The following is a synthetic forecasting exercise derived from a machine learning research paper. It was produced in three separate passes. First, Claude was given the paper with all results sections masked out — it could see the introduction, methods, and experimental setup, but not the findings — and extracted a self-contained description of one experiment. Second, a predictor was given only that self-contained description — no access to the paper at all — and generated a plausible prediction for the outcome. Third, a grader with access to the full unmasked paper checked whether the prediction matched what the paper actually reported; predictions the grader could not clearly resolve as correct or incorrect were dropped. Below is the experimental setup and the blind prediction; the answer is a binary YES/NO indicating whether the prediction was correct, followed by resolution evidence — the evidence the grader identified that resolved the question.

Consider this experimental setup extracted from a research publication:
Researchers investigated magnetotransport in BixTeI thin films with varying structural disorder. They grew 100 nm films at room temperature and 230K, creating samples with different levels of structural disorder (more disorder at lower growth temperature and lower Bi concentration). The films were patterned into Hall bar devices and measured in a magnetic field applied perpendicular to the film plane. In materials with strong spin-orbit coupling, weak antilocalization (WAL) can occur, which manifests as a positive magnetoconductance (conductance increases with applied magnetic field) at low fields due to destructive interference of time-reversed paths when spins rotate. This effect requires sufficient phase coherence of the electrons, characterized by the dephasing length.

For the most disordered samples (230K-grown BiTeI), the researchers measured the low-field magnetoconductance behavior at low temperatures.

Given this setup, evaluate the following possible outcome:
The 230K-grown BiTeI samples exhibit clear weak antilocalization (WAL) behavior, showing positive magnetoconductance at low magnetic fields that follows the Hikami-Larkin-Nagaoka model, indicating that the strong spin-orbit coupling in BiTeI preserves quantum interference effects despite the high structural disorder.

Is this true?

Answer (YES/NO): NO